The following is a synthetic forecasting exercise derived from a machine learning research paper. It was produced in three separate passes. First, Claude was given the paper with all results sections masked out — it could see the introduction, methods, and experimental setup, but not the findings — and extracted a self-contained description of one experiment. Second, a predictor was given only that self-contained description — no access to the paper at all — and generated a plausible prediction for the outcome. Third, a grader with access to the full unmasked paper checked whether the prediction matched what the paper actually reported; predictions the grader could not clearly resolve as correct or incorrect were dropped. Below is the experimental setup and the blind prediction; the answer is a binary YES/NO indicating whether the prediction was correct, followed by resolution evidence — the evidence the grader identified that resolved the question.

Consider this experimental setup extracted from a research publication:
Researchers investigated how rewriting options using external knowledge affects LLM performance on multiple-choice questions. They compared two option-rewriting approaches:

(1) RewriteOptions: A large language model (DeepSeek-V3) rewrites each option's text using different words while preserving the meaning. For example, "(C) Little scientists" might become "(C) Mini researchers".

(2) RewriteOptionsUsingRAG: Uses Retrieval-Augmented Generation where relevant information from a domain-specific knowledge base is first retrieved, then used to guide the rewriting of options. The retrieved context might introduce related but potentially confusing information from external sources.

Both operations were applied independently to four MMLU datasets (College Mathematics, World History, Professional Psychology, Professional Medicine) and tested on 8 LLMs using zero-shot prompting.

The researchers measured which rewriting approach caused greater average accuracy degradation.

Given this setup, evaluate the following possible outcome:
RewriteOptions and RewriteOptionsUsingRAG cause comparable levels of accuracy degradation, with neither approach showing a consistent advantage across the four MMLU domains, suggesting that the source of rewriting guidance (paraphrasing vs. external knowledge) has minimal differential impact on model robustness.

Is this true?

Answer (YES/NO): NO